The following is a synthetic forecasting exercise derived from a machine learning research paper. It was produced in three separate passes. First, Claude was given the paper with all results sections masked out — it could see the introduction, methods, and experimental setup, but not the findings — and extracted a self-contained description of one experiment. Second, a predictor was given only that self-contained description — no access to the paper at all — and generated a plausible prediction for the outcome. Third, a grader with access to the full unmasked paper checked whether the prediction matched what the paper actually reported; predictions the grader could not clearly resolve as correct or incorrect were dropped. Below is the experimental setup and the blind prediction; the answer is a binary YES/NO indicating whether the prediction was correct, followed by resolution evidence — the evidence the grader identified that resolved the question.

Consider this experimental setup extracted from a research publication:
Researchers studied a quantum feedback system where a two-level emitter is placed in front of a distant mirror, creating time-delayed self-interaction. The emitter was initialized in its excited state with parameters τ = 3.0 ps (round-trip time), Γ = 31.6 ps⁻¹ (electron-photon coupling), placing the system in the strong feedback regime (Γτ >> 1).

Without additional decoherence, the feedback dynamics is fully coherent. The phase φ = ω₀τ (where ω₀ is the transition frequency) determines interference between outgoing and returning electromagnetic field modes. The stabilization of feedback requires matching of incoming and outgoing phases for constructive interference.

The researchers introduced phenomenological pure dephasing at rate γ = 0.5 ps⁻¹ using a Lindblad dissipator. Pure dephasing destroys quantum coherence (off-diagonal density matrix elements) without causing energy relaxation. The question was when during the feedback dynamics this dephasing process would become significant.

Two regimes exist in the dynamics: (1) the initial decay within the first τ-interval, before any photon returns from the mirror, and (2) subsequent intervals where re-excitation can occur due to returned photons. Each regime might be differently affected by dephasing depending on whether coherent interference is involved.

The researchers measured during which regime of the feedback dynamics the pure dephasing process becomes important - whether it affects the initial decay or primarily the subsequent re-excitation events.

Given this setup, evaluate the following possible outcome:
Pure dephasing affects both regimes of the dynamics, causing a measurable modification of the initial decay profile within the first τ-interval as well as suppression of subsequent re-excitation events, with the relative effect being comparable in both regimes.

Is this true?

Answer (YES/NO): NO